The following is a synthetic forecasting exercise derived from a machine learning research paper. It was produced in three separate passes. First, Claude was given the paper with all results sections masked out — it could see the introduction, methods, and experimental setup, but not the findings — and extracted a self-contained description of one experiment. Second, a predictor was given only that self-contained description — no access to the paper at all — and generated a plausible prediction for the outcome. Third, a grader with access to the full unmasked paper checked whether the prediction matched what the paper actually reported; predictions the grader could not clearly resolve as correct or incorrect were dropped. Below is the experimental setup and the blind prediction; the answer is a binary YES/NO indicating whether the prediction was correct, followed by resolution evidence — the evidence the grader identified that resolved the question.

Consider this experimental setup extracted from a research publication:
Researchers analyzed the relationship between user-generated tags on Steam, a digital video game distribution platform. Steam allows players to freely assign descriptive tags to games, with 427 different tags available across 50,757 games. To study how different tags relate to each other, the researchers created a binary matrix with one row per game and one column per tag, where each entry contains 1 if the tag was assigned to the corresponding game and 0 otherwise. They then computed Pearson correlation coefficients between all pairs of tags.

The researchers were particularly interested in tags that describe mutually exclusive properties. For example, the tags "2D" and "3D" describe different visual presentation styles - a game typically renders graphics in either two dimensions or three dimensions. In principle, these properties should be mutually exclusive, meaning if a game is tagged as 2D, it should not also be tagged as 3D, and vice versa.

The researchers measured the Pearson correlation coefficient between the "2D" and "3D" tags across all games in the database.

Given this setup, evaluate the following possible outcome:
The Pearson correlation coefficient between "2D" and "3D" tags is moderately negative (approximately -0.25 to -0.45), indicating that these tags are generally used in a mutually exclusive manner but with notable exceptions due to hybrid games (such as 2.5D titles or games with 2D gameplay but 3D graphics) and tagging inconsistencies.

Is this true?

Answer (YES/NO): NO